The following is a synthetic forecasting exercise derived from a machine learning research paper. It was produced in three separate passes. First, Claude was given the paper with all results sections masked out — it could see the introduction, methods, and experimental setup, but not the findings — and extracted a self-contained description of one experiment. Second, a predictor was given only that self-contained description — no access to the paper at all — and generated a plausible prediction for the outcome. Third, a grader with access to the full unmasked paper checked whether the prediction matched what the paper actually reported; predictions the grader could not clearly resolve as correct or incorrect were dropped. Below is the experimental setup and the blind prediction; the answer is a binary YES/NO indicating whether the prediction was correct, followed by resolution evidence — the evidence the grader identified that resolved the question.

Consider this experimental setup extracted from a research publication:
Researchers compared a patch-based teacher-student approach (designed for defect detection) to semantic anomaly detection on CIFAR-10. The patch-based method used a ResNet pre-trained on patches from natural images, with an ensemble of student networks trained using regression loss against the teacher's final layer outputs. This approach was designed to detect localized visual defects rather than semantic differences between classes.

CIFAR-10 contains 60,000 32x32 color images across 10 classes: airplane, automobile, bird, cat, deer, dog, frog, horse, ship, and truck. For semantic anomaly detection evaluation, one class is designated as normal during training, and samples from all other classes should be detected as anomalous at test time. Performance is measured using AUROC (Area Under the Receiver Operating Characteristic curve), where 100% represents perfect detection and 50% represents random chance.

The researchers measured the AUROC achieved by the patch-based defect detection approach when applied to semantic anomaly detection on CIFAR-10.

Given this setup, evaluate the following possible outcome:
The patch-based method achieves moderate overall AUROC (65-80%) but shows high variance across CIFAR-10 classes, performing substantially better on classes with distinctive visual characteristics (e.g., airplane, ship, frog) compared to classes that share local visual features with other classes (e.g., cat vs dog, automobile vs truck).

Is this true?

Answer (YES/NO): NO